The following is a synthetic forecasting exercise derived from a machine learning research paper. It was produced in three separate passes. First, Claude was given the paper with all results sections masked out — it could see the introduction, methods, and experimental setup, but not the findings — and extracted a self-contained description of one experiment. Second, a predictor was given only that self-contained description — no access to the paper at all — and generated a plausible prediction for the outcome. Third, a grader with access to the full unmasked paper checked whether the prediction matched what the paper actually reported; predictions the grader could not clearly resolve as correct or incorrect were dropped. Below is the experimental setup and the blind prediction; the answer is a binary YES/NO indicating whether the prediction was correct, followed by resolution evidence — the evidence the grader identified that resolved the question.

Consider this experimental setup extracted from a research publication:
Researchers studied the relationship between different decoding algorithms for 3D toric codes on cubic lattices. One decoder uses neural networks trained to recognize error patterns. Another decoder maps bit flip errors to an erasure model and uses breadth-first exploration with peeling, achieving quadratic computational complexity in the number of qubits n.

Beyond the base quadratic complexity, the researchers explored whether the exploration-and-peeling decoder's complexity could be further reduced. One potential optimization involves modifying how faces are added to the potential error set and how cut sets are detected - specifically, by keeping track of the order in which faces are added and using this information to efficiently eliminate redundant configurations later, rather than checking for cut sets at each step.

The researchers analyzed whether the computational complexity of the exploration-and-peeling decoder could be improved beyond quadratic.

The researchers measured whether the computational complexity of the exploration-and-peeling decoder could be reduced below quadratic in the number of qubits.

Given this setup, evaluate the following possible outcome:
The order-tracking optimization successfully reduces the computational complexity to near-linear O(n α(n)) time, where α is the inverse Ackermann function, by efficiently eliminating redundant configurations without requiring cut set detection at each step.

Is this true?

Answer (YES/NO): NO